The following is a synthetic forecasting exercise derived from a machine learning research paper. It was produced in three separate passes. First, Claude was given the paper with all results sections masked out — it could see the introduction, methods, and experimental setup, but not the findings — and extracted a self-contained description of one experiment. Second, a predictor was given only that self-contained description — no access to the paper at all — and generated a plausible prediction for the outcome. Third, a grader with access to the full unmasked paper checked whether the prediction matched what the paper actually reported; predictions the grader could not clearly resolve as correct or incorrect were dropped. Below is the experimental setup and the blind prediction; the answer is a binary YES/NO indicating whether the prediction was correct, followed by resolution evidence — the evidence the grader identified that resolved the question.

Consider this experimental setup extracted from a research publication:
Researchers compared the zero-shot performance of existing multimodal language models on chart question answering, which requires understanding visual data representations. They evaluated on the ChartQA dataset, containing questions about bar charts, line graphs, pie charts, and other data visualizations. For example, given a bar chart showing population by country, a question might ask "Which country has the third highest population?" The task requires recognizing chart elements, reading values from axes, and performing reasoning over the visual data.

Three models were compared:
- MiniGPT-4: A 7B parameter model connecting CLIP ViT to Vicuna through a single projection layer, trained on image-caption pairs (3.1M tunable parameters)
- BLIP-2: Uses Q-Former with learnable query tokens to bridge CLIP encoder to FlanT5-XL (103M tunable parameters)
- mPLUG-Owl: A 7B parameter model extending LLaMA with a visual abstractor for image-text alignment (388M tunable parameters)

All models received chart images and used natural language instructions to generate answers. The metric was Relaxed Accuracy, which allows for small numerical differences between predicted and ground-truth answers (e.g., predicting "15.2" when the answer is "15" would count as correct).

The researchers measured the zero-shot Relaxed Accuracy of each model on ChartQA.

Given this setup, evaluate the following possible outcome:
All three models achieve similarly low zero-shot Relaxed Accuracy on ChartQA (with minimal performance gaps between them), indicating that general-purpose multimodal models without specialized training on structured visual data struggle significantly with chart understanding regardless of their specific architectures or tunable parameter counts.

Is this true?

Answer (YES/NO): NO